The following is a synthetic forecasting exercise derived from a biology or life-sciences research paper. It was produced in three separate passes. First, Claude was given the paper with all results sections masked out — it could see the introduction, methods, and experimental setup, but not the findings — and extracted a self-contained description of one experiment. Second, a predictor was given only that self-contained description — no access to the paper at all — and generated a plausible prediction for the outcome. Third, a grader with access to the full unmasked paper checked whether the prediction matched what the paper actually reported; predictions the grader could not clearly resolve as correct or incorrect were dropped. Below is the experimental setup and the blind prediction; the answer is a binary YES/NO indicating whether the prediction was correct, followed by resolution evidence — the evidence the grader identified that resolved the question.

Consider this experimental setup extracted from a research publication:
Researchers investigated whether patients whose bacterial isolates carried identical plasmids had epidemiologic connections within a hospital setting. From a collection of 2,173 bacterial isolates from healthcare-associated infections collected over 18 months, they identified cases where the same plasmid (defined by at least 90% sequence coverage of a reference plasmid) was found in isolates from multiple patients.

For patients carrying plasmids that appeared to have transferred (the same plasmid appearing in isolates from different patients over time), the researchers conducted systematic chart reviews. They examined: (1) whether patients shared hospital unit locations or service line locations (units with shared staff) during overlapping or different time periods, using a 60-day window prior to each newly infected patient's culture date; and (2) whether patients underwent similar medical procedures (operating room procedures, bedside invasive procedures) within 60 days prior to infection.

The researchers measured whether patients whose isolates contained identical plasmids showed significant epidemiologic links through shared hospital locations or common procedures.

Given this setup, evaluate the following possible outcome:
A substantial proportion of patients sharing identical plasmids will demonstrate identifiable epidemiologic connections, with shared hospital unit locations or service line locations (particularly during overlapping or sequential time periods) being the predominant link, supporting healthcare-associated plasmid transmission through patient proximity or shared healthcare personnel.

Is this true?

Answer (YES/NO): NO